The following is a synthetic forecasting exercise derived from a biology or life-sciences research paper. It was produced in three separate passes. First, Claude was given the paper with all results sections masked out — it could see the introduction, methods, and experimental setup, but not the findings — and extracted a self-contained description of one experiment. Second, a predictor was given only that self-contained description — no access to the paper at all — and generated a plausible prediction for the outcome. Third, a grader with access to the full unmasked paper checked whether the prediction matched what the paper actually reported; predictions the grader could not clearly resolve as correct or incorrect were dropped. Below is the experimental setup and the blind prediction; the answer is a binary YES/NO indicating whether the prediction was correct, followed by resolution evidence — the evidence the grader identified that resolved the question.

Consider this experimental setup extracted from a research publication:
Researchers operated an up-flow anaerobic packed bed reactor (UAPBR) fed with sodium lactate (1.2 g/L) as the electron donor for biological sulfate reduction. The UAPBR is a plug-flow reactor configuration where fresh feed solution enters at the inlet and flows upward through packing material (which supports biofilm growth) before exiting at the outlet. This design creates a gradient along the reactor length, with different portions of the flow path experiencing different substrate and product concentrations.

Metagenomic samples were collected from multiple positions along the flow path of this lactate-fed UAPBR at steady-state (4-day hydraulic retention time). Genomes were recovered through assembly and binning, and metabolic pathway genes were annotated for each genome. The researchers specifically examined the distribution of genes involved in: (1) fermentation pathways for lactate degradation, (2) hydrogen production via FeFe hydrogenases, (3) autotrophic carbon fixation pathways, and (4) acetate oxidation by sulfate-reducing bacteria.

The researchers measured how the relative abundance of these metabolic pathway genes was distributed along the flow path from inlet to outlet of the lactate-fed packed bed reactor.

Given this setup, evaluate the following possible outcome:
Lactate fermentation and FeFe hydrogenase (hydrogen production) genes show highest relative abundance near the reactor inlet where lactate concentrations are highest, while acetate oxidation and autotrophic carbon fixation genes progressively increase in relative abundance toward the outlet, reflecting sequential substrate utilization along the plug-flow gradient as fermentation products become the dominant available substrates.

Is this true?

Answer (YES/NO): YES